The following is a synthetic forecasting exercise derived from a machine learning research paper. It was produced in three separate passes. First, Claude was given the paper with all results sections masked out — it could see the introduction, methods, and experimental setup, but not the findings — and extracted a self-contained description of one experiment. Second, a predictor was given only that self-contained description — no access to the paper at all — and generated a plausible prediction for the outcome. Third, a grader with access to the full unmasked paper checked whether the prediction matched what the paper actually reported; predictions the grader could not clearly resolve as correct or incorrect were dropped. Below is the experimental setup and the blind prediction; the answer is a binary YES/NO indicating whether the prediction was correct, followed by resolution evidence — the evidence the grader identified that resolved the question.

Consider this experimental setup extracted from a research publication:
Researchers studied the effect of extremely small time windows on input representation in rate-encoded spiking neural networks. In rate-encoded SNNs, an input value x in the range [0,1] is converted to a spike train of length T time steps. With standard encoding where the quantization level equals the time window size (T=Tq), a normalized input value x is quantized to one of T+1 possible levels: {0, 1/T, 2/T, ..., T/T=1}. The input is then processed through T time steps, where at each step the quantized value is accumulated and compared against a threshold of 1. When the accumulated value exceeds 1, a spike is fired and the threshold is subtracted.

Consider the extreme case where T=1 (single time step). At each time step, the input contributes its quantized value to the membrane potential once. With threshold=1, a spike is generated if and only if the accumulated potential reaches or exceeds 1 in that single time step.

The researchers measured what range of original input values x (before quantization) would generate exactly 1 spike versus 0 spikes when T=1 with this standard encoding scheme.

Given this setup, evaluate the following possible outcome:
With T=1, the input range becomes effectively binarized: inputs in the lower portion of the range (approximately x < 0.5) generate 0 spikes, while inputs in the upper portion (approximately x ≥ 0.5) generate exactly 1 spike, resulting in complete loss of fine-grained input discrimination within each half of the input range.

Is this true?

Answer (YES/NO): NO